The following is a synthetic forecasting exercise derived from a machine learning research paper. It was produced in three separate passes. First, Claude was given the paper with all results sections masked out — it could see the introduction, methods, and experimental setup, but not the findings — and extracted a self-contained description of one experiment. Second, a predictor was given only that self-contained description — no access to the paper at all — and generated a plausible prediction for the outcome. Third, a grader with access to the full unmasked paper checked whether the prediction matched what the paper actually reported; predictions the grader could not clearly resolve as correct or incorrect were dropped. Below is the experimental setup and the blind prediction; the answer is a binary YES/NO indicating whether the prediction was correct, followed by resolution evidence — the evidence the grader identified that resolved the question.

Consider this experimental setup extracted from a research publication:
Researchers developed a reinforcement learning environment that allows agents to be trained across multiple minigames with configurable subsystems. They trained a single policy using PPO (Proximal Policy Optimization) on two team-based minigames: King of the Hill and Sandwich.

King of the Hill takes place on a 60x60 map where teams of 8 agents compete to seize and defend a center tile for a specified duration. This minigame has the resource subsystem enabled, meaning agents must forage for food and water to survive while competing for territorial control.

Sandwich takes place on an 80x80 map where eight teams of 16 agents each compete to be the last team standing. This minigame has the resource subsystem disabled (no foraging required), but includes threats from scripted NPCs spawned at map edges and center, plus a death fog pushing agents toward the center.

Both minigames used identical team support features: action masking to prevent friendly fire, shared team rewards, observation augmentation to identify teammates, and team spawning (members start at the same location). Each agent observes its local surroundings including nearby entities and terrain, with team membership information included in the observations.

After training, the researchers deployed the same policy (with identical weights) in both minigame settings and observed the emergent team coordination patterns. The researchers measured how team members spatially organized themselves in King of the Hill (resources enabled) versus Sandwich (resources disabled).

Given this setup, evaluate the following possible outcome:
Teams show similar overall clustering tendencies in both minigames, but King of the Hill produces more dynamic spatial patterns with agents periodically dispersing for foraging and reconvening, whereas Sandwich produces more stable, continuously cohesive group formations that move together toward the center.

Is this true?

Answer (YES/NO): NO